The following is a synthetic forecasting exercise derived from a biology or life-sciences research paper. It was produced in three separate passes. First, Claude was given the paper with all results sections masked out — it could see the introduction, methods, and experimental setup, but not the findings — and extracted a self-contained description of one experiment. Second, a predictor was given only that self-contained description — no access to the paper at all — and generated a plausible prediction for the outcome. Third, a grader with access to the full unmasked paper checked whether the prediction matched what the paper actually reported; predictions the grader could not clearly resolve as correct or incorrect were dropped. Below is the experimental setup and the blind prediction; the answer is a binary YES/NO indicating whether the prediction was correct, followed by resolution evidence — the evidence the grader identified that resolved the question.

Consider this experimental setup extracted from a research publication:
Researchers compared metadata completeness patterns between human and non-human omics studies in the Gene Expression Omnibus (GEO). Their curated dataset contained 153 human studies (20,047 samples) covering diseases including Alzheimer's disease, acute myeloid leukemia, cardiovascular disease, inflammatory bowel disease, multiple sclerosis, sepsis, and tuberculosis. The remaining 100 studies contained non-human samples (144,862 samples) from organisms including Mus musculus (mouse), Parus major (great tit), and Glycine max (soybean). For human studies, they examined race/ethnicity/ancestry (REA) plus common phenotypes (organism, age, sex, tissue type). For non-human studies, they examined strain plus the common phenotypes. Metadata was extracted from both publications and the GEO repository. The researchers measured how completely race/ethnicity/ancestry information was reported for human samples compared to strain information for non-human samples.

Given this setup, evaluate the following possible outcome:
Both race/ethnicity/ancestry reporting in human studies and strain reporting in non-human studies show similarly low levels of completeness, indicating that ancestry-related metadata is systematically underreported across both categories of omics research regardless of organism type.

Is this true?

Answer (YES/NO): NO